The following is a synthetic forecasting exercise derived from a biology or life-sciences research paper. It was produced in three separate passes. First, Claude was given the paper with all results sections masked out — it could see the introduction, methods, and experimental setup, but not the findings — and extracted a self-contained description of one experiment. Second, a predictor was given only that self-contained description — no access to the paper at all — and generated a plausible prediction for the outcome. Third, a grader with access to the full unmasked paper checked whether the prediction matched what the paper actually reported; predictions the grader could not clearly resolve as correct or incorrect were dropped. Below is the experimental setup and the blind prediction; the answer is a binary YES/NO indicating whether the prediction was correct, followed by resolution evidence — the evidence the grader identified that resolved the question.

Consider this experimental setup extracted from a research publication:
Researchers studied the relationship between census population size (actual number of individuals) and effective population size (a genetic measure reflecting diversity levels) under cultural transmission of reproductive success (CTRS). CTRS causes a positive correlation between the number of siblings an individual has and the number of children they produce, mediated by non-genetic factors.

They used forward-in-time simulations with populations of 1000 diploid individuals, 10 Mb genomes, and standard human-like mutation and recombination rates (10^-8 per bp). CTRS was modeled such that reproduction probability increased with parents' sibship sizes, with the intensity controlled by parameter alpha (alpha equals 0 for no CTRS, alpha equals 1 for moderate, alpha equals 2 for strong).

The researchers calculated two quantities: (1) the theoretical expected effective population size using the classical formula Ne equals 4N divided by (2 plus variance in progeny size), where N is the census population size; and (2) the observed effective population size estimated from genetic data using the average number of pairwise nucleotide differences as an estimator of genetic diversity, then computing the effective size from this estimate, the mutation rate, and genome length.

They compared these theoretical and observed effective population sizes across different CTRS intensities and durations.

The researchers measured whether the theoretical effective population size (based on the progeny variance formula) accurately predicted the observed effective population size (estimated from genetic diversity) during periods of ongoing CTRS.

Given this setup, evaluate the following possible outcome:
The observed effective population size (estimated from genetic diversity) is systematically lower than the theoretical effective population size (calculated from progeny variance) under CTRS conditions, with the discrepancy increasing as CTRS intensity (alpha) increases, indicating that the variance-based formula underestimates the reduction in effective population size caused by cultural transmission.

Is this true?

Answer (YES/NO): YES